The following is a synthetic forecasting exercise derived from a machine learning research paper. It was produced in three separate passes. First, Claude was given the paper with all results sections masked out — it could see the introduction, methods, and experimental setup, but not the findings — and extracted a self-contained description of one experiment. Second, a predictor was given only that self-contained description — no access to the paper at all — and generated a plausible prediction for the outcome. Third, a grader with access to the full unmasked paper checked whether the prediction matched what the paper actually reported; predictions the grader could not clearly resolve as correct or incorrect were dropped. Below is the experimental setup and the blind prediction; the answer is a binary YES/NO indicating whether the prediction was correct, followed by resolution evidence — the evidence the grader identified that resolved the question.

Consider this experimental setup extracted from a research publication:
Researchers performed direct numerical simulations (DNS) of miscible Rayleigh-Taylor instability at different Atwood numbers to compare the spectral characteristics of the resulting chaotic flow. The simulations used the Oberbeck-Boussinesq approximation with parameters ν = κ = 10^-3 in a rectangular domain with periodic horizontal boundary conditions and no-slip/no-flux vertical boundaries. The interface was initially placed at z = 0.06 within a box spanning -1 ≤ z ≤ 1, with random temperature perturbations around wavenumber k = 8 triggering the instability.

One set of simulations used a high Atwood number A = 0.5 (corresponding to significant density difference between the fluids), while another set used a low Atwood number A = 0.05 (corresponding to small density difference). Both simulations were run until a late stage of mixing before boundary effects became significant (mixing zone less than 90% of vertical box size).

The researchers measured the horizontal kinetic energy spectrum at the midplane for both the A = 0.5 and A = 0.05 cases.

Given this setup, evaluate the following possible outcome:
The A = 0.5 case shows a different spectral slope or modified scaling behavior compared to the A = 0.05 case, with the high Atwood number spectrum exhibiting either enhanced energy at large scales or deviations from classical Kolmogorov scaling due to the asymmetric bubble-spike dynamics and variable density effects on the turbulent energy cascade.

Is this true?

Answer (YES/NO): NO